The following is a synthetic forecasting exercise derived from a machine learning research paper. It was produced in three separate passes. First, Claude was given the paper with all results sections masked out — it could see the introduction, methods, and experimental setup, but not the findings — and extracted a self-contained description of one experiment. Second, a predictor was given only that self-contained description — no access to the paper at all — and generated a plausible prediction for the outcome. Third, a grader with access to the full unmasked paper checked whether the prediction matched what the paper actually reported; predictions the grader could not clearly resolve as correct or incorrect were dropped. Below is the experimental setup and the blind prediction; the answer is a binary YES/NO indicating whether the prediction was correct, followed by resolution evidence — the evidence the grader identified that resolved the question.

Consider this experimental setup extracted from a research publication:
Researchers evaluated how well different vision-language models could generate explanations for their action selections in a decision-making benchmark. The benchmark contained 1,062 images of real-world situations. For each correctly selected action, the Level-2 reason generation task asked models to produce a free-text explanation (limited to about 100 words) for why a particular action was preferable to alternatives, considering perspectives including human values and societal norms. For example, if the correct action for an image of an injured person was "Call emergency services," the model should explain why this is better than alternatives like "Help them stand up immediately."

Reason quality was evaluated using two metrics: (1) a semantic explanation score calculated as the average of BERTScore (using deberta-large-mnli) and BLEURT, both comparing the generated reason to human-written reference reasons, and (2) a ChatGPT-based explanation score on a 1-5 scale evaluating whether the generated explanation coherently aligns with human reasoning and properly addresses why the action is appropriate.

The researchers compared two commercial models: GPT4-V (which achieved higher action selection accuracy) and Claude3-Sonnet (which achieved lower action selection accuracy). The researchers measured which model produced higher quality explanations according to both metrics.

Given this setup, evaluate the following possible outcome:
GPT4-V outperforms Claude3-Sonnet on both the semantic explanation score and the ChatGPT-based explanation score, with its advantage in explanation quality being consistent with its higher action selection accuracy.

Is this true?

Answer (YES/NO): NO